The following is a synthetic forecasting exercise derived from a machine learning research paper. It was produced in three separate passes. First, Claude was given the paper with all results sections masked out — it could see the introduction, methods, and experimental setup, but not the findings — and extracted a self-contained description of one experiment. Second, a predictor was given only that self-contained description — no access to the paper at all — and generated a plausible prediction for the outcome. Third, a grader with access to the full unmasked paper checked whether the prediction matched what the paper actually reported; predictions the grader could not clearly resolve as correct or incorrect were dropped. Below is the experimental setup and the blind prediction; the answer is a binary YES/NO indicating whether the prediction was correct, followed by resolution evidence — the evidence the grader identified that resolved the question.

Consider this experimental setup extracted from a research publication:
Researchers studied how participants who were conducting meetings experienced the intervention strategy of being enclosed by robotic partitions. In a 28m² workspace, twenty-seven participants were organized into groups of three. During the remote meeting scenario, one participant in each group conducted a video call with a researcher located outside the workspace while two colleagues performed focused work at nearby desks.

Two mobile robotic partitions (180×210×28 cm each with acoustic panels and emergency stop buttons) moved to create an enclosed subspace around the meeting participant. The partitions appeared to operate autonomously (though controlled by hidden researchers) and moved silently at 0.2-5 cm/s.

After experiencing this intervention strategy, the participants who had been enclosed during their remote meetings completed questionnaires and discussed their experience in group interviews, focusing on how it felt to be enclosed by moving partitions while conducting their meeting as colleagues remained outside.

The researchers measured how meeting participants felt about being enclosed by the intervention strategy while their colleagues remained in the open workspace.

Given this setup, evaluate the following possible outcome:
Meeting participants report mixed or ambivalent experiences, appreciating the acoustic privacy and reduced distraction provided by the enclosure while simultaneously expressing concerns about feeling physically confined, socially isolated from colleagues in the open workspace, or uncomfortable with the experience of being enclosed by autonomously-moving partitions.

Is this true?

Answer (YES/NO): NO